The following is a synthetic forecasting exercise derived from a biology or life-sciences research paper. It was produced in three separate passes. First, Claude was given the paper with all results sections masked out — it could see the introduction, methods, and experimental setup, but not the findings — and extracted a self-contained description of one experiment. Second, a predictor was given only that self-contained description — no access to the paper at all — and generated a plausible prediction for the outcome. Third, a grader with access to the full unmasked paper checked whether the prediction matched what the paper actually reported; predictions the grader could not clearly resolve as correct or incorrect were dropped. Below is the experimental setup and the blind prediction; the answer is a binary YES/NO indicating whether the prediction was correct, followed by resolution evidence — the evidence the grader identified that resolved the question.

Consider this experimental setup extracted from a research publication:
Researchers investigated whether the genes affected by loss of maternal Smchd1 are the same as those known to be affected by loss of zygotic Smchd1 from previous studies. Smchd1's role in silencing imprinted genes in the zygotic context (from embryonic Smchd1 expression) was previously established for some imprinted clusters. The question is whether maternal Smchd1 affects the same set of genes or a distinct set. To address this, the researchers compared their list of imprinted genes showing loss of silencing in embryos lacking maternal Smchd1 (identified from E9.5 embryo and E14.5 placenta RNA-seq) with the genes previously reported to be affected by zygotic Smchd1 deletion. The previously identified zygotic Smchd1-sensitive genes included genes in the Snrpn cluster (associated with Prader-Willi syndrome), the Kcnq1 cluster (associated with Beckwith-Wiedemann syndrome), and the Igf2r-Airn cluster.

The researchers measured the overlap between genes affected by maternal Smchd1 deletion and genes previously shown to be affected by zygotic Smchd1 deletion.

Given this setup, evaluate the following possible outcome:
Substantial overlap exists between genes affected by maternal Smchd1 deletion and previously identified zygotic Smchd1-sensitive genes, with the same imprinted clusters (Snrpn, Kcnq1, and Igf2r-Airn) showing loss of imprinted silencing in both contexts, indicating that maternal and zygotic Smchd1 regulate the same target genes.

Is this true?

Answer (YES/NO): NO